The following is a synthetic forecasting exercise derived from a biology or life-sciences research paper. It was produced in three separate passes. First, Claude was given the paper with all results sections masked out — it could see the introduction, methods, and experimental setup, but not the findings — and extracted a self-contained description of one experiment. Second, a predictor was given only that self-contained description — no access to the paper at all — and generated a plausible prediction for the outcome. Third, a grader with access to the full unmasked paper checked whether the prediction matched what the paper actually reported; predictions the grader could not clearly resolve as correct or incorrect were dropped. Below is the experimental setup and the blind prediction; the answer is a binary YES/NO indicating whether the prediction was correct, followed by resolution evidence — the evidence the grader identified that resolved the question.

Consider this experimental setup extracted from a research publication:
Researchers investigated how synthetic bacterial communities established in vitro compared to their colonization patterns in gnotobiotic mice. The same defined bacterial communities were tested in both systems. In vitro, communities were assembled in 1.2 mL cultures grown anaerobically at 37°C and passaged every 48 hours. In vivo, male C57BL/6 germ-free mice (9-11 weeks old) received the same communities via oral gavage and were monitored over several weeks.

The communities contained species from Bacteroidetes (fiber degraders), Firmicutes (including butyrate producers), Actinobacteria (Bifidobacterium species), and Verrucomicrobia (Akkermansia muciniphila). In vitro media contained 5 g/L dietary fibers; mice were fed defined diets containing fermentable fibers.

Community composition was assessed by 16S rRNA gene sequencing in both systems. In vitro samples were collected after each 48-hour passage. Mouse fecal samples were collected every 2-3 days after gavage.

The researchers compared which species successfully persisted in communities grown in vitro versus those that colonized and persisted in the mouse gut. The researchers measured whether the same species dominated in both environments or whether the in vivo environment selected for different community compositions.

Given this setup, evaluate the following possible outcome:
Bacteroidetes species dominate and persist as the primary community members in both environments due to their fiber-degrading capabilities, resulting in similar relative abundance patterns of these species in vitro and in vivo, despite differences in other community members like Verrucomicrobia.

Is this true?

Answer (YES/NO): NO